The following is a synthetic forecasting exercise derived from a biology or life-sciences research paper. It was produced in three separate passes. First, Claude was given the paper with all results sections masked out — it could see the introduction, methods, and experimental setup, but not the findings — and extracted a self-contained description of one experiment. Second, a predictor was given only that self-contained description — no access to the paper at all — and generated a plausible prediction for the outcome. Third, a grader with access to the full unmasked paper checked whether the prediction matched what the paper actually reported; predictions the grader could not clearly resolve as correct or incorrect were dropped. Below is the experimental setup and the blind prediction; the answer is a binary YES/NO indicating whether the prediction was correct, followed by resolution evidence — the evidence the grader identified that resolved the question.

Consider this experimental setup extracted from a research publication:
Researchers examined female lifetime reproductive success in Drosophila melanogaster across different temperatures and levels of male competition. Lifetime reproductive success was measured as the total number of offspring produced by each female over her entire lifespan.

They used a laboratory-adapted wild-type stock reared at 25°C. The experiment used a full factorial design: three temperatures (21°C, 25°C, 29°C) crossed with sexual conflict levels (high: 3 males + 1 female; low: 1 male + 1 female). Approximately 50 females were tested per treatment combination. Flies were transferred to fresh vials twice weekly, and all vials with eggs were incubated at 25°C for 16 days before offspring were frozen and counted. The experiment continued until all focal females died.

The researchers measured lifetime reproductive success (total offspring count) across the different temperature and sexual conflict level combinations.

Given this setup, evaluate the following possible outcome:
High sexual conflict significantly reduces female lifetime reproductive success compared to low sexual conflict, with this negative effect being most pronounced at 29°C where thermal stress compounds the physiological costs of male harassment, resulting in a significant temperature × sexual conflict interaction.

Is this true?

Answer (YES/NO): NO